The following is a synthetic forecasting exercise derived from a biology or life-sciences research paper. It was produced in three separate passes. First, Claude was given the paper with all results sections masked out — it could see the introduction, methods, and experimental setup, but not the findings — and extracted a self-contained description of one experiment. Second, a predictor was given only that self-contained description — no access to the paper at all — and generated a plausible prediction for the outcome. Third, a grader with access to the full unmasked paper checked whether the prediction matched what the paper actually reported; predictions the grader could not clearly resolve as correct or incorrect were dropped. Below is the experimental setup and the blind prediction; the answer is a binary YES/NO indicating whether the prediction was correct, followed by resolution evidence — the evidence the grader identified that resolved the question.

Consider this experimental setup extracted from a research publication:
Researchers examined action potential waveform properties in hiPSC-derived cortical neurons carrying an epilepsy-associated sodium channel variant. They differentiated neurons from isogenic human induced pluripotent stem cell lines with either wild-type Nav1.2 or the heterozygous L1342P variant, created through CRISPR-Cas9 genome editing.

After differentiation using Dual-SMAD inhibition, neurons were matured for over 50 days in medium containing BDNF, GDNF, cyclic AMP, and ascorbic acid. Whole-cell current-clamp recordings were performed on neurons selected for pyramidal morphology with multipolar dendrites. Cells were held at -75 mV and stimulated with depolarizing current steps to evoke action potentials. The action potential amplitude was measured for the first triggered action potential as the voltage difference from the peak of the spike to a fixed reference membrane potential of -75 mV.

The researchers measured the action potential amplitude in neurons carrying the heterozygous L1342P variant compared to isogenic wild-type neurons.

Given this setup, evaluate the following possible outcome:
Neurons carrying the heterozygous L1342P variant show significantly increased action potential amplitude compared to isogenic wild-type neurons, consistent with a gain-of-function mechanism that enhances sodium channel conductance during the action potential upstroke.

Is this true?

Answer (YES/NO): YES